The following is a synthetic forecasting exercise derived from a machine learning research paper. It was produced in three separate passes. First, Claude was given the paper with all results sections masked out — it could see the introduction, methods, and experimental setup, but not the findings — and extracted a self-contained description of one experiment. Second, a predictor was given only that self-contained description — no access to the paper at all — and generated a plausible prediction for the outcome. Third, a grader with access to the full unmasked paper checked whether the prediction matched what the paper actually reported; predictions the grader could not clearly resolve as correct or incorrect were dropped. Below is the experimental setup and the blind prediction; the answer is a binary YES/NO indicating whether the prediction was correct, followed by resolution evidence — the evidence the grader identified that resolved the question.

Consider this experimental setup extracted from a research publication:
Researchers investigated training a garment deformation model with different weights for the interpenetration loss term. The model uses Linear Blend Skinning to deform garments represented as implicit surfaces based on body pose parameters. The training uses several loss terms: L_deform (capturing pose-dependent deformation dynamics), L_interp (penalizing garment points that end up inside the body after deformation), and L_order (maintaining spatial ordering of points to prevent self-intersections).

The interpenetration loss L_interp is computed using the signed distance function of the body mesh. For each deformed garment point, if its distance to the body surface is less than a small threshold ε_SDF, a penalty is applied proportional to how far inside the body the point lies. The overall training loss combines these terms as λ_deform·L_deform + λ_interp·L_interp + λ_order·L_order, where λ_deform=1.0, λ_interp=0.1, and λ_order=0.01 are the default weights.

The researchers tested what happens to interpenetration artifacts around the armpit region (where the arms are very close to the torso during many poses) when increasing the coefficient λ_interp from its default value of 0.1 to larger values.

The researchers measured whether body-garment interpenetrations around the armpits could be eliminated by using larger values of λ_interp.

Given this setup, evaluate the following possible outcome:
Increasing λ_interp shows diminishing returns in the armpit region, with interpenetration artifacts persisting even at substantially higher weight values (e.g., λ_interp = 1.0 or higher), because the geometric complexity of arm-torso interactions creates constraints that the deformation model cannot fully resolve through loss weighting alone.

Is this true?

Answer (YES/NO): YES